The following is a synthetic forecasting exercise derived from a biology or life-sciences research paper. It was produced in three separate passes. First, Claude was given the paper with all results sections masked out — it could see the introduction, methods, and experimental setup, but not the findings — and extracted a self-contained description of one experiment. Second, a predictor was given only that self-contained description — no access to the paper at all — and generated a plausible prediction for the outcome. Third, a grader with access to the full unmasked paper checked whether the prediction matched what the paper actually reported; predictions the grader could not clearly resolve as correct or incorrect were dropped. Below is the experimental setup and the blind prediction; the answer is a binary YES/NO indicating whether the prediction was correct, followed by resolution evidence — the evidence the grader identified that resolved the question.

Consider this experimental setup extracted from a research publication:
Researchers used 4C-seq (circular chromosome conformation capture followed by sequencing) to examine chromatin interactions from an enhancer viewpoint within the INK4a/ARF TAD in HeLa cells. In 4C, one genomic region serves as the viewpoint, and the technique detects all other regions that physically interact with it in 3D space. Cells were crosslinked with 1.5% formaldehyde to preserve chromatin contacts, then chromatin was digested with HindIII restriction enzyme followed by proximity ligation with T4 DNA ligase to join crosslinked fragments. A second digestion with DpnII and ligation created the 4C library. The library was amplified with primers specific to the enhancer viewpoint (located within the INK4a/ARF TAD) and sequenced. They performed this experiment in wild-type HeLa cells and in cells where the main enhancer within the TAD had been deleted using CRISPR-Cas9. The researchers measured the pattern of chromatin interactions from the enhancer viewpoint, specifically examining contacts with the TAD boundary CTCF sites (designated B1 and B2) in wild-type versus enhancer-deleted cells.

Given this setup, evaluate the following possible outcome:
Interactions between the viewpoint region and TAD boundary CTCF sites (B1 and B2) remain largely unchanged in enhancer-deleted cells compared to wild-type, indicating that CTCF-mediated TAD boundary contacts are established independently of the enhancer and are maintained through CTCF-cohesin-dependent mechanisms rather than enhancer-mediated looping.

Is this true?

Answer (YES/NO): NO